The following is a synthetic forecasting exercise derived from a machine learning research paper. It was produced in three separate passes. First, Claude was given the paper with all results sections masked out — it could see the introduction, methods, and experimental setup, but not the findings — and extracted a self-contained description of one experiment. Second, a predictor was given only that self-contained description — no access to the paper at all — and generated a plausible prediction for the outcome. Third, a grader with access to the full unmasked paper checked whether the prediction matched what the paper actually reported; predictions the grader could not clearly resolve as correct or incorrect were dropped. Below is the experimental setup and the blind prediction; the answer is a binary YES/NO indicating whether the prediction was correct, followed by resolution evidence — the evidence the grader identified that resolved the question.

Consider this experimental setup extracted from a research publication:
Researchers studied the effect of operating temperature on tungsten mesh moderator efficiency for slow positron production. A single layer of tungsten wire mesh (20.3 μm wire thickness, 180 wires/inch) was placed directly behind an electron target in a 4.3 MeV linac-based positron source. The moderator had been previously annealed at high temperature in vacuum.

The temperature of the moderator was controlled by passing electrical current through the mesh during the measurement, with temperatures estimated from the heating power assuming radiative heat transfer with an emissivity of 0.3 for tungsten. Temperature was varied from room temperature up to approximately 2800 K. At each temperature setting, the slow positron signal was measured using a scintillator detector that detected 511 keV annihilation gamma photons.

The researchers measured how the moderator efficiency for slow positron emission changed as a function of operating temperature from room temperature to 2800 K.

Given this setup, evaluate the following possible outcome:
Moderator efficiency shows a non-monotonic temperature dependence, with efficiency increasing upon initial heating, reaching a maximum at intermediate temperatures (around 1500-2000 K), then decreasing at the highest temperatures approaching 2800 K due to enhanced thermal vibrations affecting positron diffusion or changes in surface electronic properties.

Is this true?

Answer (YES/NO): NO